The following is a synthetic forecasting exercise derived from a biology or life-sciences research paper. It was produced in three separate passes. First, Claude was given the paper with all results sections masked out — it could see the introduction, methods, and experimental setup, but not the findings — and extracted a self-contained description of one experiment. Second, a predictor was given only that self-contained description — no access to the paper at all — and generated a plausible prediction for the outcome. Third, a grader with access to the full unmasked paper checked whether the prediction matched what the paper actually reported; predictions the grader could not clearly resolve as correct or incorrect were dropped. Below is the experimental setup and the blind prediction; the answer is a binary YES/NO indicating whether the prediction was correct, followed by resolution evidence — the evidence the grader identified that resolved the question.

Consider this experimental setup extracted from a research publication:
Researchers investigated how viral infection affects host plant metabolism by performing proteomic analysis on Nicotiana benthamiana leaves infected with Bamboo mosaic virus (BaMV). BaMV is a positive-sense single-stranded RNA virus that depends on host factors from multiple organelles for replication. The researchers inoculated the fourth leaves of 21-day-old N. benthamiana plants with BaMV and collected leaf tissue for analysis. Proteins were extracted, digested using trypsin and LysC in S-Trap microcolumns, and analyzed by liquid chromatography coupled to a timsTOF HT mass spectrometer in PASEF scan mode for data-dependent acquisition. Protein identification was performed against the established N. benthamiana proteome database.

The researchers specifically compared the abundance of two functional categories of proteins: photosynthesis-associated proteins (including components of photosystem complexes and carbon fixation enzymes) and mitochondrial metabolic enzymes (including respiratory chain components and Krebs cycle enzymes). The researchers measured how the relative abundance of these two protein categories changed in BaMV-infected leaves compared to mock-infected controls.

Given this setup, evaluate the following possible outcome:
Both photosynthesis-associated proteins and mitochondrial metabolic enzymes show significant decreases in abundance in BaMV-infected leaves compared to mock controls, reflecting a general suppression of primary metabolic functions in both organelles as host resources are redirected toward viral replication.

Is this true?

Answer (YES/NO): NO